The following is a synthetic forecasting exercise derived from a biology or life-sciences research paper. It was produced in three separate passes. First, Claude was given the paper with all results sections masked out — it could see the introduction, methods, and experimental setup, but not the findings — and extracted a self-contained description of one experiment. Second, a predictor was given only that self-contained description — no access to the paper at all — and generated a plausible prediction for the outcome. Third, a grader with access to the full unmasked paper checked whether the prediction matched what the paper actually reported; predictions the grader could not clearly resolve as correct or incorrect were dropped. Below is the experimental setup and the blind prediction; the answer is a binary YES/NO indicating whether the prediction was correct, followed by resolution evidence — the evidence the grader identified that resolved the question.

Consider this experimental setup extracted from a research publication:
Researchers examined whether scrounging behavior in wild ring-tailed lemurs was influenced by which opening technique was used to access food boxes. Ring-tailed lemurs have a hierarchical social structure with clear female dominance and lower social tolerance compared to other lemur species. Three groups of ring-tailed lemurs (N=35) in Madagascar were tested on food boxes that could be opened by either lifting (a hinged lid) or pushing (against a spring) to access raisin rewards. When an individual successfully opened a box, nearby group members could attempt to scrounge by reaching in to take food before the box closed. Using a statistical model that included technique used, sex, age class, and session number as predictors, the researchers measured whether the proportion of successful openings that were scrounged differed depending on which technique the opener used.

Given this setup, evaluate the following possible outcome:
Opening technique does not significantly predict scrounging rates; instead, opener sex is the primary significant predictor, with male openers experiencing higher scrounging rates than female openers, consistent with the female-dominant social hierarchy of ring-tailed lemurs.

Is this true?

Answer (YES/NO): NO